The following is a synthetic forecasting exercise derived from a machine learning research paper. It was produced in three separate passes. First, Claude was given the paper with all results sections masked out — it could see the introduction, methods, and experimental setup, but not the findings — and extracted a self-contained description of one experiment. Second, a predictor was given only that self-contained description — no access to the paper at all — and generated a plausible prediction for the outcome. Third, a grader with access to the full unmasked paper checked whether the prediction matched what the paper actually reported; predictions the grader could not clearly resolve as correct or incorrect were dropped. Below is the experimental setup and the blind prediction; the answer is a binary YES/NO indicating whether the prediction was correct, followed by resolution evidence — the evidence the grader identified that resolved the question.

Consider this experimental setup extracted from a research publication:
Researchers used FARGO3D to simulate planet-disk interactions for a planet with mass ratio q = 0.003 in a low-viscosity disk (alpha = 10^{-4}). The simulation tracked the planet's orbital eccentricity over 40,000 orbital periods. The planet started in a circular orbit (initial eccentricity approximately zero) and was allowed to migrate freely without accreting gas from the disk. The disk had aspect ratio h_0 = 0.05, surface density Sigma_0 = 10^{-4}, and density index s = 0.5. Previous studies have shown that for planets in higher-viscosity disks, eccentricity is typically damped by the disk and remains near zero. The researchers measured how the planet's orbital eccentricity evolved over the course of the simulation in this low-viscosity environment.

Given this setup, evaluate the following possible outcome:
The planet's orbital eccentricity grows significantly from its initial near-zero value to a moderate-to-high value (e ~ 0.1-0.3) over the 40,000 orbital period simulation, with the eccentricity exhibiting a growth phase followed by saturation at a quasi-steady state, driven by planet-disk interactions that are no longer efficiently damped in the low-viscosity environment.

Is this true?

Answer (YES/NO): NO